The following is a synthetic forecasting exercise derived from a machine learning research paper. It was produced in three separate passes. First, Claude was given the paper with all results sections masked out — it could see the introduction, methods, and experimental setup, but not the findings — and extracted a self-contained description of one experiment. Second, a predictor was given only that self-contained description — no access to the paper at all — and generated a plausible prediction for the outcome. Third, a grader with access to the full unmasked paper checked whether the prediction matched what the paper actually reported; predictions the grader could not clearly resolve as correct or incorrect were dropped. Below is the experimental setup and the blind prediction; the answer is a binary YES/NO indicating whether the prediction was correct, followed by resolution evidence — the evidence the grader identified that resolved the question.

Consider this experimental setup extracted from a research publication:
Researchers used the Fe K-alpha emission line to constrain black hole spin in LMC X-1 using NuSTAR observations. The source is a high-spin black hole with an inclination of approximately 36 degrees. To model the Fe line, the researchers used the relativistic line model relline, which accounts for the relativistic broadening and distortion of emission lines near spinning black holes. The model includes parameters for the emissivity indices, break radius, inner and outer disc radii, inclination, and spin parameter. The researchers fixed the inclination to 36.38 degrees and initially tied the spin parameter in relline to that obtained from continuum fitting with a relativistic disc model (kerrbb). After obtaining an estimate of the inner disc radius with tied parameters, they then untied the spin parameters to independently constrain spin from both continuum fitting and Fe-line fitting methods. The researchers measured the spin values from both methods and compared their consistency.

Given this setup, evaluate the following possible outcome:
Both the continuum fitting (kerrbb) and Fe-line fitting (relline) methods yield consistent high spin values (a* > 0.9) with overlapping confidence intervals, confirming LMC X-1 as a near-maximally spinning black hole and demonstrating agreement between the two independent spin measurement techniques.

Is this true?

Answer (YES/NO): NO